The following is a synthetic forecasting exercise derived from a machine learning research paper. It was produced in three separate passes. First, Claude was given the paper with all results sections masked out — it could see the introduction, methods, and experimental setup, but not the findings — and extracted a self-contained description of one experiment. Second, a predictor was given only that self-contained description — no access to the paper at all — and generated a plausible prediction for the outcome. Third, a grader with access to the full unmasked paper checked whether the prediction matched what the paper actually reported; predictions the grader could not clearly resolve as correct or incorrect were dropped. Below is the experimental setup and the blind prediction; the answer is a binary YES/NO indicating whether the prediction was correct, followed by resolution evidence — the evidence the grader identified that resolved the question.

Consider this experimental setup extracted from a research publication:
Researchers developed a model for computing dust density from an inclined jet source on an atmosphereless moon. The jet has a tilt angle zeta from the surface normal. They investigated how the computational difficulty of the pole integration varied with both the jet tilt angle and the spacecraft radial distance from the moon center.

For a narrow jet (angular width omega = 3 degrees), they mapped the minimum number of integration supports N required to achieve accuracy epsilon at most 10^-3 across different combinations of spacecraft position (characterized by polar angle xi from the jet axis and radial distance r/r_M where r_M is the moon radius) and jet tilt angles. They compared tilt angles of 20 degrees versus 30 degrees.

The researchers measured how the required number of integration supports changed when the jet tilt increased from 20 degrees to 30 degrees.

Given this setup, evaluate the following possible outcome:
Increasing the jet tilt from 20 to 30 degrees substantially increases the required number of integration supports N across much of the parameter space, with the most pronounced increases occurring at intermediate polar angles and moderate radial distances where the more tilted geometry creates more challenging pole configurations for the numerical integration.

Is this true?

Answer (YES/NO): YES